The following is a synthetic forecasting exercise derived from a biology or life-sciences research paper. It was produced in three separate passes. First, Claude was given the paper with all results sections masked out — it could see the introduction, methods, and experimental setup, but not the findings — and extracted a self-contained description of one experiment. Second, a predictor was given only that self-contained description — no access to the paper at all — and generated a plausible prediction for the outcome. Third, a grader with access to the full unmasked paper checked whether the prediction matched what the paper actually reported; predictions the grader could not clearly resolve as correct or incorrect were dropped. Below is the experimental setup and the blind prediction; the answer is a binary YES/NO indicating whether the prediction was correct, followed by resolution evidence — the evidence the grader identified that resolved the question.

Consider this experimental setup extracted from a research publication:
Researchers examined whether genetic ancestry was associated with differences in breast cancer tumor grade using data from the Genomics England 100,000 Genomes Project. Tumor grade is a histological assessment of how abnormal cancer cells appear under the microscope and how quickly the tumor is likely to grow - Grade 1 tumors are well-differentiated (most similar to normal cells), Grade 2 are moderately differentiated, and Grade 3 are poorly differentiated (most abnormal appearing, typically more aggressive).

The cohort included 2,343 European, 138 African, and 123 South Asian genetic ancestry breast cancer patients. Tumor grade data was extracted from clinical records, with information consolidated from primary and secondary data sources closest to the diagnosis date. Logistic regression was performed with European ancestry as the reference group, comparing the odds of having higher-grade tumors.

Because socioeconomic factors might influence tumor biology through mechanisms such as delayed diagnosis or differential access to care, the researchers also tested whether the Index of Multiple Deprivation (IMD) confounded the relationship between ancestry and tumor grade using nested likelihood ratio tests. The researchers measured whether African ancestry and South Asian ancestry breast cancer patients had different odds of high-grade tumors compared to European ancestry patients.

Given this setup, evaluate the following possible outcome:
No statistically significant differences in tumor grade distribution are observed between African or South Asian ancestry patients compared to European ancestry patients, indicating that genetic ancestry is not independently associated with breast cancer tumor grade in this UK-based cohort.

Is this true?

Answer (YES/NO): NO